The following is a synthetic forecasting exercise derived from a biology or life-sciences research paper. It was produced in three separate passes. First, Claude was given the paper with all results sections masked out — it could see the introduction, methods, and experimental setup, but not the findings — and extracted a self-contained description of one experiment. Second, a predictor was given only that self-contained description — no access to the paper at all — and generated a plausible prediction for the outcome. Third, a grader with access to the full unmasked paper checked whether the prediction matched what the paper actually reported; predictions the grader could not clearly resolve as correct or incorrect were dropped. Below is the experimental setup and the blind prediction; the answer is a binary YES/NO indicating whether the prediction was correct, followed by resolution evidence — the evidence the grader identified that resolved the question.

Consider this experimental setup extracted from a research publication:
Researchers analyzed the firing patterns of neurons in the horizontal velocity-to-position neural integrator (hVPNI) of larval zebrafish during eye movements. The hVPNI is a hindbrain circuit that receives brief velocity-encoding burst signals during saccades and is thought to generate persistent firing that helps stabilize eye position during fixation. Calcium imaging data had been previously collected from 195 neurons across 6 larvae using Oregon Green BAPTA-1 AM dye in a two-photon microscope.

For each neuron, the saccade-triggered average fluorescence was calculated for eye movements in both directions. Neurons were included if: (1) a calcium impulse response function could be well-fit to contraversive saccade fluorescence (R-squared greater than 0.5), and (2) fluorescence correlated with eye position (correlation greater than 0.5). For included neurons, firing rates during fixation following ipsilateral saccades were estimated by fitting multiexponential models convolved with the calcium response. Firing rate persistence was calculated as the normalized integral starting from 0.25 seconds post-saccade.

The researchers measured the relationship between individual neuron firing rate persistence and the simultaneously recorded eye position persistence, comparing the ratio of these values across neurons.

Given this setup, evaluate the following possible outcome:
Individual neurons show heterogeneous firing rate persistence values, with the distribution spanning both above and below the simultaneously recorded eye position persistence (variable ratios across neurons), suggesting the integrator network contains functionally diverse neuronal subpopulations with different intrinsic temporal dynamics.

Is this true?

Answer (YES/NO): NO